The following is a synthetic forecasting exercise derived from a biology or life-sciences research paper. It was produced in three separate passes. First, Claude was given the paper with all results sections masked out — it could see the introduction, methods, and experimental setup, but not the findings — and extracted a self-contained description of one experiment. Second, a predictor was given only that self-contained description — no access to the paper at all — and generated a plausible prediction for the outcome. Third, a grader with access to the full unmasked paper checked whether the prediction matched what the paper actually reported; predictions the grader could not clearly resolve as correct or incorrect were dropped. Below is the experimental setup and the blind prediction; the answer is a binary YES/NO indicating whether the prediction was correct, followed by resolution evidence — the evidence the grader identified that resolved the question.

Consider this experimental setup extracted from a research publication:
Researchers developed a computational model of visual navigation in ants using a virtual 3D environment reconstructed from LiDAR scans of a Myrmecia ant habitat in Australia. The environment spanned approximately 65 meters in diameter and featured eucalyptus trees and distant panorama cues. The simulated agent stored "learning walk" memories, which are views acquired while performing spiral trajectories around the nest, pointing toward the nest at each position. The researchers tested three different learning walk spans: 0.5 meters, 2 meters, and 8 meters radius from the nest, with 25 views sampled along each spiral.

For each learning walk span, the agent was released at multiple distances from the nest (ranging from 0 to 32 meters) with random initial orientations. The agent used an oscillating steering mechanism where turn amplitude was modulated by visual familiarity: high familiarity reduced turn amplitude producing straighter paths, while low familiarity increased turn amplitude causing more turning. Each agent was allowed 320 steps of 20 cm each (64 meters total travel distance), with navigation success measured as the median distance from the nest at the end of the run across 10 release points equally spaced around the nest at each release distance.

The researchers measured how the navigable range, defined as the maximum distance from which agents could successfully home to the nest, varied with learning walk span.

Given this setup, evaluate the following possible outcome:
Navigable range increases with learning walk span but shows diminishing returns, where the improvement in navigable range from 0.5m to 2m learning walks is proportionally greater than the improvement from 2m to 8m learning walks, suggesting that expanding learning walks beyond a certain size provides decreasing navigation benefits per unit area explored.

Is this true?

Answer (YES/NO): YES